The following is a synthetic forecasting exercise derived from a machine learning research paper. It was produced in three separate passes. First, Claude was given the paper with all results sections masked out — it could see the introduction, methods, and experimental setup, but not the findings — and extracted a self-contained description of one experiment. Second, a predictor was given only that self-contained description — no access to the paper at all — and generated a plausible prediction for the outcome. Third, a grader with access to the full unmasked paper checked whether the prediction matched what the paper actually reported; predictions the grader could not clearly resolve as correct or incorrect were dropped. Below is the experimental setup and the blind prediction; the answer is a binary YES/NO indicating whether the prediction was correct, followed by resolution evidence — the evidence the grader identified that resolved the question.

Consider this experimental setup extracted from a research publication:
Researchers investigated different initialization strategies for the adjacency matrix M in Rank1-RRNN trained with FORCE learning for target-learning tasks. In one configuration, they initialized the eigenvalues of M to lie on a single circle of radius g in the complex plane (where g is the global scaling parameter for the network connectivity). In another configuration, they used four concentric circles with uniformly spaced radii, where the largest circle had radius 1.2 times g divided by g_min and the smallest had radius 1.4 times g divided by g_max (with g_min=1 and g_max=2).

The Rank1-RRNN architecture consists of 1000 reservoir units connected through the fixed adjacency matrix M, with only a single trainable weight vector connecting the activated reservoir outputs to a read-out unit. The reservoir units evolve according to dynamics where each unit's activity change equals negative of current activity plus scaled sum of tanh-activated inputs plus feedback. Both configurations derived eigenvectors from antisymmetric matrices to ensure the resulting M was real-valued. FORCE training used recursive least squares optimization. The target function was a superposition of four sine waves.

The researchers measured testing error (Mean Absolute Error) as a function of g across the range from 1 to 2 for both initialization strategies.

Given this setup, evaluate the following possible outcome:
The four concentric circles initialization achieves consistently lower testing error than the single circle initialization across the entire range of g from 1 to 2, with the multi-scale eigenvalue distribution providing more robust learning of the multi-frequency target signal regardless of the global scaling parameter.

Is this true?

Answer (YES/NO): NO